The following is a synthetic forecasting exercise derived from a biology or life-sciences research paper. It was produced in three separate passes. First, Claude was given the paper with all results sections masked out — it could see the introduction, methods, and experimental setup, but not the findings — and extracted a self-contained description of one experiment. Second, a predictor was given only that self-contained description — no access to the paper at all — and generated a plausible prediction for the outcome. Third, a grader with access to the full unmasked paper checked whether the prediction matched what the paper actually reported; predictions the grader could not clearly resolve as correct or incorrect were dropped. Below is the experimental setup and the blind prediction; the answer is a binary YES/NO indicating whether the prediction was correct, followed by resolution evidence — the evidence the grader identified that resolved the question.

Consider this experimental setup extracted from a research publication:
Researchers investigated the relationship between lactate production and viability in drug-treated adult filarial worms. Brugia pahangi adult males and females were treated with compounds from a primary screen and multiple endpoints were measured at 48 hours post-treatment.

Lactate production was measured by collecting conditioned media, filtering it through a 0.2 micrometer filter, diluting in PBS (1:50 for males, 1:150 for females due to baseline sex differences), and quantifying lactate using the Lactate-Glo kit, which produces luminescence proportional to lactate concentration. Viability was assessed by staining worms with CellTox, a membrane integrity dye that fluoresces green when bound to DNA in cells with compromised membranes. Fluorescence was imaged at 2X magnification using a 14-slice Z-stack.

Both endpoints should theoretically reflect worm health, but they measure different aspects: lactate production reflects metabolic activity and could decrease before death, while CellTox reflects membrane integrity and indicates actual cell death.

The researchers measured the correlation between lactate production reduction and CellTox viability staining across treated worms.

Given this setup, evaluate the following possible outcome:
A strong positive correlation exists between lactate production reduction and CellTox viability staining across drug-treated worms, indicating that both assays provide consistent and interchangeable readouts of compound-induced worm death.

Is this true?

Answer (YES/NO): NO